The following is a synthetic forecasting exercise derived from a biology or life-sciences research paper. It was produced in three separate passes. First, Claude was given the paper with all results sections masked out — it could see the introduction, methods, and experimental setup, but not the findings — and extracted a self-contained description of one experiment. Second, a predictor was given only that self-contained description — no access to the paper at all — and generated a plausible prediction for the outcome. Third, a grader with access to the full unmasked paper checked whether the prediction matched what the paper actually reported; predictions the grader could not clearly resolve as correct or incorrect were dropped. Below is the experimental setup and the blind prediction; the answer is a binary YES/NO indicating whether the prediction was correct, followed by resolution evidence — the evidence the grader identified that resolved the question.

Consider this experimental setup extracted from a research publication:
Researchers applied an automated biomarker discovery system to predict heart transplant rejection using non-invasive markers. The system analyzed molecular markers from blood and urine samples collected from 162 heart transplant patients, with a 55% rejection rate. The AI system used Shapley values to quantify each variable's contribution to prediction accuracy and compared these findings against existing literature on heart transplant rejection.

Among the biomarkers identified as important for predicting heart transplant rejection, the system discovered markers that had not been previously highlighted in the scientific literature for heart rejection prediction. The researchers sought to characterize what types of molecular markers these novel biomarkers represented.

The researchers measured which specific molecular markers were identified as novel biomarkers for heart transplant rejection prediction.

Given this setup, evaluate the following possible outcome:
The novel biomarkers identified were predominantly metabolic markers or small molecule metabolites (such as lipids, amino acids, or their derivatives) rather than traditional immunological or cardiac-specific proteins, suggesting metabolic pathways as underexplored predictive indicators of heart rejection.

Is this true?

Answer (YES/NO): NO